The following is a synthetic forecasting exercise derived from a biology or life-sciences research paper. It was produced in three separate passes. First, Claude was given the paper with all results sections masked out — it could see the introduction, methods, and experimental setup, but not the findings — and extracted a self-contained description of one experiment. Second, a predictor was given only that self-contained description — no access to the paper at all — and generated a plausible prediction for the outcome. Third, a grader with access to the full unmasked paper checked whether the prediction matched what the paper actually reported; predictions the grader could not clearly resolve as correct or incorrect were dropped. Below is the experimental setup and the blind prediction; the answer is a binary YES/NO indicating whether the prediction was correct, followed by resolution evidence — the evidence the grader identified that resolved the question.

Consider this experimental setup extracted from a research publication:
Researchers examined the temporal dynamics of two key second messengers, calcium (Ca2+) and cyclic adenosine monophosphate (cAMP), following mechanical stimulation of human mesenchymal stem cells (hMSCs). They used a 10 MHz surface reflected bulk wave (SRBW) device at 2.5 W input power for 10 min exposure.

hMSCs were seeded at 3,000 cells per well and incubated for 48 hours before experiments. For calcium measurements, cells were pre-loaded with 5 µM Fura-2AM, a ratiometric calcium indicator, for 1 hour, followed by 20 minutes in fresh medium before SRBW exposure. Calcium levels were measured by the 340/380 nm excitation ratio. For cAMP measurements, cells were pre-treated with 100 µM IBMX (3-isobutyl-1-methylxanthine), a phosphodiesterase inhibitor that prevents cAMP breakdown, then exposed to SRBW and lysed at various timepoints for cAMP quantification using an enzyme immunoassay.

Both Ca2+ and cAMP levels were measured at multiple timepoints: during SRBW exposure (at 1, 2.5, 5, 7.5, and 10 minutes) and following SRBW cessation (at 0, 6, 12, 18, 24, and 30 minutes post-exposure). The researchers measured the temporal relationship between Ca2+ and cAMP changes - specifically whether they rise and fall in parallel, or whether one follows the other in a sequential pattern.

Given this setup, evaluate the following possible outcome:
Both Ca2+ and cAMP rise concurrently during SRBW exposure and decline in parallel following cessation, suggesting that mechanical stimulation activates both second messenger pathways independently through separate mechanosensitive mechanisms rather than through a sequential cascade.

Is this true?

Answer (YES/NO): NO